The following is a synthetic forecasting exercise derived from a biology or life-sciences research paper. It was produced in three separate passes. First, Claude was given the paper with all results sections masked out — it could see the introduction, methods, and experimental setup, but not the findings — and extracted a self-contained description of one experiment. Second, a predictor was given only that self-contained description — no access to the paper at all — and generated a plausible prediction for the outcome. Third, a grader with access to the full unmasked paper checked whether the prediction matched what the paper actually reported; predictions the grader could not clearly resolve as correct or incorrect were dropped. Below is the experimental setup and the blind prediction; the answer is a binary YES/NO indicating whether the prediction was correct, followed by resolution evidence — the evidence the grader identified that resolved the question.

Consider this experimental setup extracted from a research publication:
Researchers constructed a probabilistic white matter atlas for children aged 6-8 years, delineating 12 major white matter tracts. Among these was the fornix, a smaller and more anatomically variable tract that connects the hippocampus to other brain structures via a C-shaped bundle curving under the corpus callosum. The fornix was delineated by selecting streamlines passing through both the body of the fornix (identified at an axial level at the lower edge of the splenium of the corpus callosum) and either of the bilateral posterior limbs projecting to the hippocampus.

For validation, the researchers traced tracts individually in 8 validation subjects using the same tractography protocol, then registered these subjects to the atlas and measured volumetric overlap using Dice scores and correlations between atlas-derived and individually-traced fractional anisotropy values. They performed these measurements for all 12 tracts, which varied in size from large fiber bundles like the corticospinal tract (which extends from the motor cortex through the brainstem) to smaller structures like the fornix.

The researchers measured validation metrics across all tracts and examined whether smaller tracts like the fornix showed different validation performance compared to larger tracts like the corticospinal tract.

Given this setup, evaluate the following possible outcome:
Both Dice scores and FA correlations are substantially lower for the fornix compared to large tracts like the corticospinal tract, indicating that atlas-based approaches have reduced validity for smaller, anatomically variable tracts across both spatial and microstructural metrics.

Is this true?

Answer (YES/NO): NO